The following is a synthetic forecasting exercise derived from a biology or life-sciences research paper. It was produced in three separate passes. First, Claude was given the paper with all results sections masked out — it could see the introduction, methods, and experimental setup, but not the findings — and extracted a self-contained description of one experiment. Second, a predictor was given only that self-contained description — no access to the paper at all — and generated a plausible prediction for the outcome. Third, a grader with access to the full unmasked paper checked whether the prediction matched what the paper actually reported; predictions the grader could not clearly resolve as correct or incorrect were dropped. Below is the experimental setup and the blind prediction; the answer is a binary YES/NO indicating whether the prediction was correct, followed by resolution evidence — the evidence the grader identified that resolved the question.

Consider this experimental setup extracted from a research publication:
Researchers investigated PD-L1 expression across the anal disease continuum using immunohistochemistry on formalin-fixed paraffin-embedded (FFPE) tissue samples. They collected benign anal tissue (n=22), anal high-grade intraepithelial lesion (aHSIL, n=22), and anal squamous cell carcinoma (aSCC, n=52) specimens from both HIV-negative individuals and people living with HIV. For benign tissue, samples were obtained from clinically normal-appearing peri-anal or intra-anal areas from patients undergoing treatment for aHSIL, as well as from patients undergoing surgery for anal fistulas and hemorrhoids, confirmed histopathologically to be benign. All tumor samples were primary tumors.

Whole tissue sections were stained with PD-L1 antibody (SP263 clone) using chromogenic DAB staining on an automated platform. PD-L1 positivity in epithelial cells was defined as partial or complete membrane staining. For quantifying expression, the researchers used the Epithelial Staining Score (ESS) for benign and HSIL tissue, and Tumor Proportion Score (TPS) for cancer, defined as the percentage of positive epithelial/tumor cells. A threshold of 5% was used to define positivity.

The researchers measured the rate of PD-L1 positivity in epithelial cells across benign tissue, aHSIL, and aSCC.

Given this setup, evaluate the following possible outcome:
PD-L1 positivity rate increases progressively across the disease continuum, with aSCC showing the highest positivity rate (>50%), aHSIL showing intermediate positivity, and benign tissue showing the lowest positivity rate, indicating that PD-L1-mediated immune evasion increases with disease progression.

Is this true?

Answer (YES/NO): NO